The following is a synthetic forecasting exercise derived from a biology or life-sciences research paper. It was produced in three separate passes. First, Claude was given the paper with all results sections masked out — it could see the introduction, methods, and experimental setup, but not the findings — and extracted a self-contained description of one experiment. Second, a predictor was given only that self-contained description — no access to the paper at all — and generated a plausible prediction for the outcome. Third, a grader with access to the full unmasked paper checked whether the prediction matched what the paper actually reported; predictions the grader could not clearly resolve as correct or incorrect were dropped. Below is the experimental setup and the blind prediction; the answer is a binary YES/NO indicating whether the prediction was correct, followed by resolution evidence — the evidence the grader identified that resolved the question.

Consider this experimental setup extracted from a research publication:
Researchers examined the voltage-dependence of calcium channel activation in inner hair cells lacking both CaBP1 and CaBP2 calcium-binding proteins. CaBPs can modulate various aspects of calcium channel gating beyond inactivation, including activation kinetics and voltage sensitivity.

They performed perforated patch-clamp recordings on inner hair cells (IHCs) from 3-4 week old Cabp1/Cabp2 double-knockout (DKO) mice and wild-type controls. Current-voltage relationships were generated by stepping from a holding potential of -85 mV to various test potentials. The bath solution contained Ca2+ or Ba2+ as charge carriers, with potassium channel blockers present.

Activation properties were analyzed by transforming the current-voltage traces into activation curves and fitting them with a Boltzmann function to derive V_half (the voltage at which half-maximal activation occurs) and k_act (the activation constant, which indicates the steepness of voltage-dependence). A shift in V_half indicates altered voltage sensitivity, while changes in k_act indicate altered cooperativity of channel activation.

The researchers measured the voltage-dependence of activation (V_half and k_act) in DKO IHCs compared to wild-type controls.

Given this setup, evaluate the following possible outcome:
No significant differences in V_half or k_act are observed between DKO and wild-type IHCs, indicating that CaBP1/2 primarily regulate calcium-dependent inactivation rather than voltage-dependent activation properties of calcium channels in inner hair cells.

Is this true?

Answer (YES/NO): NO